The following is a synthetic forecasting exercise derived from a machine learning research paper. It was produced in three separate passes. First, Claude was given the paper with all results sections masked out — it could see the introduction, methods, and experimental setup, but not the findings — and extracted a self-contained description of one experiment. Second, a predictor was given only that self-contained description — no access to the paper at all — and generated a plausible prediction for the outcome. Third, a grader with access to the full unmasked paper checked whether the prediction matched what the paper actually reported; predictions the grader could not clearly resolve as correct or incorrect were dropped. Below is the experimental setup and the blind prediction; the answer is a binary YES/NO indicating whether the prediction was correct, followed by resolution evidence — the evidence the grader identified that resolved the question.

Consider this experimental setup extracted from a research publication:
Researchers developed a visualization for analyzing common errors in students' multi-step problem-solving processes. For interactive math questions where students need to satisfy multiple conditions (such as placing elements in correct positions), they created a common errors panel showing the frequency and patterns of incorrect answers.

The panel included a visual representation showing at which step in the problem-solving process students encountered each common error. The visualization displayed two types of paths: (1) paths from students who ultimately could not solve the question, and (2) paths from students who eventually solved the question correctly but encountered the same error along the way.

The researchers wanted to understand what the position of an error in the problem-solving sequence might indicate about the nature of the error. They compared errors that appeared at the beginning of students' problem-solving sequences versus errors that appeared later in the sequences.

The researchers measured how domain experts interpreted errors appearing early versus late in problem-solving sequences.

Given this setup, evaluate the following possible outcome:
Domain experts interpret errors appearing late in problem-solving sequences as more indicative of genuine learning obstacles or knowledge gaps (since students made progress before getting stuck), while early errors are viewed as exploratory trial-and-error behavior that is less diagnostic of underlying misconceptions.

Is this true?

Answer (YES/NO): NO